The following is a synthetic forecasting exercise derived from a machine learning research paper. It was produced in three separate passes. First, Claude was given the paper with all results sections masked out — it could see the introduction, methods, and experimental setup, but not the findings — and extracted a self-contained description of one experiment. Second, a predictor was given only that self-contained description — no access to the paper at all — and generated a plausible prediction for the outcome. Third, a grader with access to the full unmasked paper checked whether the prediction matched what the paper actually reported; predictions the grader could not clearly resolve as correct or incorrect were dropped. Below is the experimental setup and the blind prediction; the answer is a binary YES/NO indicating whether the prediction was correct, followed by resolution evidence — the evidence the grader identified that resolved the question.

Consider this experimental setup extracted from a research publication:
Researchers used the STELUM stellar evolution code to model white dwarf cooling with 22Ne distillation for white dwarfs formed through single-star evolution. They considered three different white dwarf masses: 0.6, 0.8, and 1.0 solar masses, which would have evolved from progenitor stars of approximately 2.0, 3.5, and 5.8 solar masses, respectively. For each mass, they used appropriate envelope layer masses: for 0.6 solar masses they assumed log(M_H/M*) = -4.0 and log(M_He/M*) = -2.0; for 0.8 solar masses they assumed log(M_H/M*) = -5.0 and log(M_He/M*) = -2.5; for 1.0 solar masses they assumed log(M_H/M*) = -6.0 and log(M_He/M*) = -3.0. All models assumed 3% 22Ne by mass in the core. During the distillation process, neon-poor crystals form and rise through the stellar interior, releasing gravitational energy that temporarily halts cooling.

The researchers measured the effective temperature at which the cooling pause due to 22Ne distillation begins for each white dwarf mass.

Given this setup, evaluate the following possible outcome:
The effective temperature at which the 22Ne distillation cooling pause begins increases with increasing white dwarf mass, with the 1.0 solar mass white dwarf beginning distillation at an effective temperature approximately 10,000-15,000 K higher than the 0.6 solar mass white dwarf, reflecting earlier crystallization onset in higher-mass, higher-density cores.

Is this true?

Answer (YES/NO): NO